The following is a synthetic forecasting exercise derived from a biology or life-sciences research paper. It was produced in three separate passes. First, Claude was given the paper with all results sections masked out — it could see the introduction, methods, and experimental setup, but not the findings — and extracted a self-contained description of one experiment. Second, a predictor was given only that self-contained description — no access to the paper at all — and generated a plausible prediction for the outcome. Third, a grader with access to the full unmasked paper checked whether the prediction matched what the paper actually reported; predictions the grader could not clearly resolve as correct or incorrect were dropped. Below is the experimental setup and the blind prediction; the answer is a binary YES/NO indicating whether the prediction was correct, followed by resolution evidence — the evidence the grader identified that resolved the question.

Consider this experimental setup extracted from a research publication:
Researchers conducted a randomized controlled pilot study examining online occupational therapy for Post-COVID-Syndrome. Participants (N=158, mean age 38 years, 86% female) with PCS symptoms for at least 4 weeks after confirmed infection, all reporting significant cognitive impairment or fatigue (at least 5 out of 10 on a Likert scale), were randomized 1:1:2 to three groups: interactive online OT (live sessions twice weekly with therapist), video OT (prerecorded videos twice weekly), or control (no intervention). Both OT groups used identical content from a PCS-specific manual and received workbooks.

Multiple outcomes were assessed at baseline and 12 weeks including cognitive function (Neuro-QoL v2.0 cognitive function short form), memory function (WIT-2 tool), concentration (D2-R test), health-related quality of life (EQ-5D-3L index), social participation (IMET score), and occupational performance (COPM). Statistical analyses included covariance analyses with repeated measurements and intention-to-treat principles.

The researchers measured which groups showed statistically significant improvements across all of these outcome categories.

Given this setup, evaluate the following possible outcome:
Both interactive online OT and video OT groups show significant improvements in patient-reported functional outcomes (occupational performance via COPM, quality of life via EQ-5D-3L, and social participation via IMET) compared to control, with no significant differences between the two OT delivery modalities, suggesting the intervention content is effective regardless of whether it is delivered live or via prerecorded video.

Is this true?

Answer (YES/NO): NO